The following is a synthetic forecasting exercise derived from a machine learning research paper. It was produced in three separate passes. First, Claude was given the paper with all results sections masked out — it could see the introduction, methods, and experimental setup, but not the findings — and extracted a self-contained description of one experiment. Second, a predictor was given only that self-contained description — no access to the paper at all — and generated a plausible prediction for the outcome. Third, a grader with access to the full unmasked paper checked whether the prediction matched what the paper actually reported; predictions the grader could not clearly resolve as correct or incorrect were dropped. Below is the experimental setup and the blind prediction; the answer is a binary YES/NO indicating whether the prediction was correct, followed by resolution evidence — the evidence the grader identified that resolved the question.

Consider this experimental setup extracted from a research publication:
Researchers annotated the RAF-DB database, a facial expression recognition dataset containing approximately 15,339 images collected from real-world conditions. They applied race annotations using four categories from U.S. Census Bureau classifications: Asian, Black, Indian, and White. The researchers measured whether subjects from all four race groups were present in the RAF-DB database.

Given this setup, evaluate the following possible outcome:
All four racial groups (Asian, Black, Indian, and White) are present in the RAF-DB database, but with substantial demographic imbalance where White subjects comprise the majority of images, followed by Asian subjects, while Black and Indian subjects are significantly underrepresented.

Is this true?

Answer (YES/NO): NO